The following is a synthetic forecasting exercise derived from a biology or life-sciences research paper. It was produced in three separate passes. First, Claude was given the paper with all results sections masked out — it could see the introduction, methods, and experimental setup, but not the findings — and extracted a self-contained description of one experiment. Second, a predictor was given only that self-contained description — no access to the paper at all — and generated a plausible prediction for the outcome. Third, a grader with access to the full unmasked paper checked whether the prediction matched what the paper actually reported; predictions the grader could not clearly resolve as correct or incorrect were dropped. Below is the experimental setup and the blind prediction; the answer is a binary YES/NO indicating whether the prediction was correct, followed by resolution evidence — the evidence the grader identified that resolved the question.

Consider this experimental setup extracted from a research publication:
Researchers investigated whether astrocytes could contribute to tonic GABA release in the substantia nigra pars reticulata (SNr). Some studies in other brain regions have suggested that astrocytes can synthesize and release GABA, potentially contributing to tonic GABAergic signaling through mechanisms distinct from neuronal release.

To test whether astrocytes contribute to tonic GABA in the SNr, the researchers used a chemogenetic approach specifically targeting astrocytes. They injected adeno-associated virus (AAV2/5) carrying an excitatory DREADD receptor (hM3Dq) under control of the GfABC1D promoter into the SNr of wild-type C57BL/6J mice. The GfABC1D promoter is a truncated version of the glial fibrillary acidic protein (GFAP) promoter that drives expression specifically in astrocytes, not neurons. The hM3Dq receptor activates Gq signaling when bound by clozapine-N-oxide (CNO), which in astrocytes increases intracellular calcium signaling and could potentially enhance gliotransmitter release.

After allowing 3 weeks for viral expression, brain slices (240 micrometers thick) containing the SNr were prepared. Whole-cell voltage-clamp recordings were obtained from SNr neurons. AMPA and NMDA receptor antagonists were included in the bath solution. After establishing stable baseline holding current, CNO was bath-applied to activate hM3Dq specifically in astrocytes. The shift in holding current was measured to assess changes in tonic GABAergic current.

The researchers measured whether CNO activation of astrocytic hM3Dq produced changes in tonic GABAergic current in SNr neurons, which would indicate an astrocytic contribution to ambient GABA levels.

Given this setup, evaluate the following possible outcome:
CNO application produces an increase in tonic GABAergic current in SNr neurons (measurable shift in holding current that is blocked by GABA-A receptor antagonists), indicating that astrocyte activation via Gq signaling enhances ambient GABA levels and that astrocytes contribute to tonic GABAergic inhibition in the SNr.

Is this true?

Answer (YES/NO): NO